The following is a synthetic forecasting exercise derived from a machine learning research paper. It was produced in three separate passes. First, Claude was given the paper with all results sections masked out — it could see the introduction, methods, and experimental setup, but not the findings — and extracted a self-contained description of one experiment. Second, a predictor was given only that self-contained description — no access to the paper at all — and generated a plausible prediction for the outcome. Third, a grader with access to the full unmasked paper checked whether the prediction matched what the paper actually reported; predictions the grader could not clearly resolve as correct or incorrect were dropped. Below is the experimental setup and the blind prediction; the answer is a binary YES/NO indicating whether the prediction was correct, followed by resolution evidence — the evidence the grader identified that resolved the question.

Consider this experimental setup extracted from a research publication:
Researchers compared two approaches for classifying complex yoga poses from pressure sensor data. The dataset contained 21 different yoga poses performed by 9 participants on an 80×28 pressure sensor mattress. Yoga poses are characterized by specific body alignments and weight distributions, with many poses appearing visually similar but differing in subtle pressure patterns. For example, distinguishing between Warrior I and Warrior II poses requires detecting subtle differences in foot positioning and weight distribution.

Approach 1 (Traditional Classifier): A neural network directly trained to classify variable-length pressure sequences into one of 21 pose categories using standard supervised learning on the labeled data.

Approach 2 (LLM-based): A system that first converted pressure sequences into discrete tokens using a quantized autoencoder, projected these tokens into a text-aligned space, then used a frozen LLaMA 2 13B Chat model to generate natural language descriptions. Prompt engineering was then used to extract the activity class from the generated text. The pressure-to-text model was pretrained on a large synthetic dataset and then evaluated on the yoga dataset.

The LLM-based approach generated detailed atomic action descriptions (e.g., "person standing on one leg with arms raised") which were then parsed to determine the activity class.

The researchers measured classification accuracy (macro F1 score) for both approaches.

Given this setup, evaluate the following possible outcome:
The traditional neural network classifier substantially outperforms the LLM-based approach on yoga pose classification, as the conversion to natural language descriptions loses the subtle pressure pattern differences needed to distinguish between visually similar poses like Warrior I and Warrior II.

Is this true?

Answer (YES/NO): YES